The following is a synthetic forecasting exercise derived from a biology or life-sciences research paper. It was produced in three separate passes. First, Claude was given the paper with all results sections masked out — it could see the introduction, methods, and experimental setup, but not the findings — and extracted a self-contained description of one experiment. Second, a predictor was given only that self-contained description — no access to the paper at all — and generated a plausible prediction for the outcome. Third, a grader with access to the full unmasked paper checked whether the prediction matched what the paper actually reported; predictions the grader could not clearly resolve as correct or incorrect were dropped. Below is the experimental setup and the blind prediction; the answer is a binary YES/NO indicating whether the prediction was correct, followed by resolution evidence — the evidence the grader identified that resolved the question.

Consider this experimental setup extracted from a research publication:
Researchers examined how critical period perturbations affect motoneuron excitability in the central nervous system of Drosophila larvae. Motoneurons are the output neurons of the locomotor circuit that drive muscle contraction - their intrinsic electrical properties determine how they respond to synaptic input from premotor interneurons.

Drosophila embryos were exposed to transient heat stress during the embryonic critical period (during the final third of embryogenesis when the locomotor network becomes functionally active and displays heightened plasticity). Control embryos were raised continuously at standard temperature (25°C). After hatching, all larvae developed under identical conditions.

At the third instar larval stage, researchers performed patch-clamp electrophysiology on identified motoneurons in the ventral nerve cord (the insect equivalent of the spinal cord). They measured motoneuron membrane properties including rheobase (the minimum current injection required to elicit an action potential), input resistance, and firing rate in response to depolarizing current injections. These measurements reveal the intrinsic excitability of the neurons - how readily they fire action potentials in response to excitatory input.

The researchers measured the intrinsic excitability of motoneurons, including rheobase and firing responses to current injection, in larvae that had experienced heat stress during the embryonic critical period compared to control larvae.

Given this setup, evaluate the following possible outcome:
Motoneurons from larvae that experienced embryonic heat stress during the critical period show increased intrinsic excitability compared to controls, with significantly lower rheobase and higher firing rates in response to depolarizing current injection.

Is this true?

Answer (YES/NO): NO